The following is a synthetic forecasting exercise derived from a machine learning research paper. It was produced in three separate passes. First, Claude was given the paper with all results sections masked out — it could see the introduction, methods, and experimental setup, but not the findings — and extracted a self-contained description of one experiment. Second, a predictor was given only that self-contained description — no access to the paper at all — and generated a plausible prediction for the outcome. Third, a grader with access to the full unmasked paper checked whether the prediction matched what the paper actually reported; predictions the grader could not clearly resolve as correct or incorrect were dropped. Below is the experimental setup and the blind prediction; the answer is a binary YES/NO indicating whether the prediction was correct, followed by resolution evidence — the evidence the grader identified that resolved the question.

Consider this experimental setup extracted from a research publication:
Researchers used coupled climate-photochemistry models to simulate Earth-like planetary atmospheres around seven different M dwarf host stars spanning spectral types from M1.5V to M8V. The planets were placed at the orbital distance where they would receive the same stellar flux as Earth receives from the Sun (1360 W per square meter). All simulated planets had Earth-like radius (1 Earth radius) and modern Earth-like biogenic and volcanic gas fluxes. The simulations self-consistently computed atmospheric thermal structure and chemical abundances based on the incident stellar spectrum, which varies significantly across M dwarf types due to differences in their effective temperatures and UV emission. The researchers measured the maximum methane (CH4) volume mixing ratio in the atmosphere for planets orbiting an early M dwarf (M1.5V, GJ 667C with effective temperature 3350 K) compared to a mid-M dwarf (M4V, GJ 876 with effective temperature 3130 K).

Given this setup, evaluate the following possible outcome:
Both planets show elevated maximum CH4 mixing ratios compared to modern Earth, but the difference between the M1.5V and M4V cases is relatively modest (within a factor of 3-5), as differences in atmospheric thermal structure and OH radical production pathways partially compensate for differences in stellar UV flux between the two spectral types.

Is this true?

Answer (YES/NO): NO